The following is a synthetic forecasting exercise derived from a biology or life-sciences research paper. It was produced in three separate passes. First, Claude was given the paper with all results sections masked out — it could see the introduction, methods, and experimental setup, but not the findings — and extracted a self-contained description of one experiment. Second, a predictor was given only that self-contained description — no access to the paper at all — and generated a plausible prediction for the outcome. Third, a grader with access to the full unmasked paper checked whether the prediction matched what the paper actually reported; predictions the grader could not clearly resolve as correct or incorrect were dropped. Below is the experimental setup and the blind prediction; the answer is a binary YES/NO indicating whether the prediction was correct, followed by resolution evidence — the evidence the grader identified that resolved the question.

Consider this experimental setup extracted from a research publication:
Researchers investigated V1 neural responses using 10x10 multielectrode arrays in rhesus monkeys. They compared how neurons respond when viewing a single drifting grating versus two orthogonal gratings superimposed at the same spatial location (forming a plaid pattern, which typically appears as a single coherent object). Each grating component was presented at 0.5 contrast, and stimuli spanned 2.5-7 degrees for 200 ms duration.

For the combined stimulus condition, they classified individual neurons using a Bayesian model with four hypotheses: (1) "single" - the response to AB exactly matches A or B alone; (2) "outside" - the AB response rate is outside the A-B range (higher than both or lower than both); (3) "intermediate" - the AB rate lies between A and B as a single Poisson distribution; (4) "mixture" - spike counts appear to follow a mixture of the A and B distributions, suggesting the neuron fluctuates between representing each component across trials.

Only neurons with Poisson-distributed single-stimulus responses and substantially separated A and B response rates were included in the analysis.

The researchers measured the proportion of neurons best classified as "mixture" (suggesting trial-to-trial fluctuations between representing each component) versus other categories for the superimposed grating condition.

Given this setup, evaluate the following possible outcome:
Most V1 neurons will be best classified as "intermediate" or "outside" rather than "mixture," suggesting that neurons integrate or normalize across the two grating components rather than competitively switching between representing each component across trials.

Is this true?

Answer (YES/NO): NO